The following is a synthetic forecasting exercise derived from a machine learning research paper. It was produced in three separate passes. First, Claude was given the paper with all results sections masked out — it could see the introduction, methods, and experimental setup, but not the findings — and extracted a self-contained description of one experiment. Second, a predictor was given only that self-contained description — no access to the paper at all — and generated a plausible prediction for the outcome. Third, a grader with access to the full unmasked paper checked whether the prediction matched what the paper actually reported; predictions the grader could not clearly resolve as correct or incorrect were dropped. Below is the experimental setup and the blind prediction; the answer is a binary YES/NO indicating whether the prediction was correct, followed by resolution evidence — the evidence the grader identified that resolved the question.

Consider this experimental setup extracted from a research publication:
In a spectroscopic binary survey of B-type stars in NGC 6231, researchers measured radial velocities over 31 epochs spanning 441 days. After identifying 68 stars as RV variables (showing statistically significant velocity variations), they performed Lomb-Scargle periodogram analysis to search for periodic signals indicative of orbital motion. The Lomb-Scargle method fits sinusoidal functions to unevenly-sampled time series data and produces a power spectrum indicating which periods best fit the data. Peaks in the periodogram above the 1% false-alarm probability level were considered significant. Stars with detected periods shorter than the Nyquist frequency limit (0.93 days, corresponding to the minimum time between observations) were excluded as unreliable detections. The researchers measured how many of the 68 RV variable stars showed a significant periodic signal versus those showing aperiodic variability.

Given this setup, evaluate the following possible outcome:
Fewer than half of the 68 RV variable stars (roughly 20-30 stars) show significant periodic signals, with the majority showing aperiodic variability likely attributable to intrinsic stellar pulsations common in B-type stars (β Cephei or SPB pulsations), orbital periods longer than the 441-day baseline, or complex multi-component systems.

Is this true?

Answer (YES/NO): YES